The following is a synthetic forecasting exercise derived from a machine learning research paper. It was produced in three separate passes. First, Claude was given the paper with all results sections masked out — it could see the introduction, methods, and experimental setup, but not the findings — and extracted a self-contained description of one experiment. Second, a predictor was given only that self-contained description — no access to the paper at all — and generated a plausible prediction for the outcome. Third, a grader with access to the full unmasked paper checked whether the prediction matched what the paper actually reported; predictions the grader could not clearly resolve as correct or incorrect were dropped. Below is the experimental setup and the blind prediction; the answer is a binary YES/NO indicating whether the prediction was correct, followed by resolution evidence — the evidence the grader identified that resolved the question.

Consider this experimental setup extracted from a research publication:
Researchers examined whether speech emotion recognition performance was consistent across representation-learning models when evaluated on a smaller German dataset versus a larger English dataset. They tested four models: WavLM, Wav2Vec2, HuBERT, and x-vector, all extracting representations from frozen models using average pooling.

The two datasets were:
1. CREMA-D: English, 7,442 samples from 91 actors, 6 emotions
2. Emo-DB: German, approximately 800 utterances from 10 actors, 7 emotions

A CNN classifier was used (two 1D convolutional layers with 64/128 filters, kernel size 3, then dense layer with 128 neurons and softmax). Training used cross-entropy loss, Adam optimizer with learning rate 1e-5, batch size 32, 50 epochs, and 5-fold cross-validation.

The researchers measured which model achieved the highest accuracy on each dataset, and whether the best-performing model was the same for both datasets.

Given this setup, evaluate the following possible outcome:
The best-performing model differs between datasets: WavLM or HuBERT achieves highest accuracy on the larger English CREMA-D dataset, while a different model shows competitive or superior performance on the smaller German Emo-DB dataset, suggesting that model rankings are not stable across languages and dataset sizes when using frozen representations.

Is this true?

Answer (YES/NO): YES